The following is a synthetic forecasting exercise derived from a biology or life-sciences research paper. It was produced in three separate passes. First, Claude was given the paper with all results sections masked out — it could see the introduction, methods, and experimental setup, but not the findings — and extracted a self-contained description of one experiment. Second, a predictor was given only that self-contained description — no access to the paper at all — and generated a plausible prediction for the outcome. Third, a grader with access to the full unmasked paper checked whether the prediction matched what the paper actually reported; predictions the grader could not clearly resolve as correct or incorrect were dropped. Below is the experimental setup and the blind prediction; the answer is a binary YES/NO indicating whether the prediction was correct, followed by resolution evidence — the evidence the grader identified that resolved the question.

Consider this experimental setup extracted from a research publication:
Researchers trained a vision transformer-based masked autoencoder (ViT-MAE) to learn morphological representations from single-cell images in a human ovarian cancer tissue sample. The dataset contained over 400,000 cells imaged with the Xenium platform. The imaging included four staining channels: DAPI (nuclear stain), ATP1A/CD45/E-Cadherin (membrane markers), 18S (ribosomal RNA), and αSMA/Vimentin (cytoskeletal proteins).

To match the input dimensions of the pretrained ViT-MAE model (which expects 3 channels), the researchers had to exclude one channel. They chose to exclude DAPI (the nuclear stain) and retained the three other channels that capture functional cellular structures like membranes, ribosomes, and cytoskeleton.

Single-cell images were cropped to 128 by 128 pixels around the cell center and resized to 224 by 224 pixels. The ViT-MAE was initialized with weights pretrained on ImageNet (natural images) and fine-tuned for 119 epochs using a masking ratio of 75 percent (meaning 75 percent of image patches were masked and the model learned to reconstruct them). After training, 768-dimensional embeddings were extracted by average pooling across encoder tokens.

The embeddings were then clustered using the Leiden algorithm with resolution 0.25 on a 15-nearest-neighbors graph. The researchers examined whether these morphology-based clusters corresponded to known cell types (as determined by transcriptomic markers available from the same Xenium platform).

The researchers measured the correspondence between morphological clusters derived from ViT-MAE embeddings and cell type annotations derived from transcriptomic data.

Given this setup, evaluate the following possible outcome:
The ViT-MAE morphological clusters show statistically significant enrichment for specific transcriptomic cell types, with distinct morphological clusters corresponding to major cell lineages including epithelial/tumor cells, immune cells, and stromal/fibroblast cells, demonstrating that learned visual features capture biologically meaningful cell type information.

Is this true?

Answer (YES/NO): YES